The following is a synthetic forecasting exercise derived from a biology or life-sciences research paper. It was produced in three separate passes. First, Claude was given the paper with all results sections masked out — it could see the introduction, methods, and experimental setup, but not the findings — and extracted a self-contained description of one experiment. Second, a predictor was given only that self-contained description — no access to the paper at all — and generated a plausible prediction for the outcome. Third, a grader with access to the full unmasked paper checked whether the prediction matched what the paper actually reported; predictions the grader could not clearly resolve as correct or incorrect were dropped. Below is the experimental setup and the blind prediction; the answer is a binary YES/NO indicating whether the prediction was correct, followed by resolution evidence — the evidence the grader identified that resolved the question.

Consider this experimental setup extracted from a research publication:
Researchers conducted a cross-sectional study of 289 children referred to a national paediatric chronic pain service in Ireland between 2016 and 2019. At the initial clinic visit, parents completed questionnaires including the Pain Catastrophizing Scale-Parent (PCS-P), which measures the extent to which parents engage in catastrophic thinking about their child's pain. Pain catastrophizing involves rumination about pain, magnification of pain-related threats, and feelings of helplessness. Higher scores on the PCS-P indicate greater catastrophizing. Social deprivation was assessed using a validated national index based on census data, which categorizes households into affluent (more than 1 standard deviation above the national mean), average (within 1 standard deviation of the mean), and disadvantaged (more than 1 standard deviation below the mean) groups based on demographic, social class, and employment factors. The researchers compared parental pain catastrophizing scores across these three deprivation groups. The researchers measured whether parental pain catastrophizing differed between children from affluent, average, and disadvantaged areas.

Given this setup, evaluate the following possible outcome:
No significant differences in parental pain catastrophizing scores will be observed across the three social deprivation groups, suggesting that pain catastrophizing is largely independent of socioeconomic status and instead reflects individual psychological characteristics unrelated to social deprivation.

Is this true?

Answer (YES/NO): NO